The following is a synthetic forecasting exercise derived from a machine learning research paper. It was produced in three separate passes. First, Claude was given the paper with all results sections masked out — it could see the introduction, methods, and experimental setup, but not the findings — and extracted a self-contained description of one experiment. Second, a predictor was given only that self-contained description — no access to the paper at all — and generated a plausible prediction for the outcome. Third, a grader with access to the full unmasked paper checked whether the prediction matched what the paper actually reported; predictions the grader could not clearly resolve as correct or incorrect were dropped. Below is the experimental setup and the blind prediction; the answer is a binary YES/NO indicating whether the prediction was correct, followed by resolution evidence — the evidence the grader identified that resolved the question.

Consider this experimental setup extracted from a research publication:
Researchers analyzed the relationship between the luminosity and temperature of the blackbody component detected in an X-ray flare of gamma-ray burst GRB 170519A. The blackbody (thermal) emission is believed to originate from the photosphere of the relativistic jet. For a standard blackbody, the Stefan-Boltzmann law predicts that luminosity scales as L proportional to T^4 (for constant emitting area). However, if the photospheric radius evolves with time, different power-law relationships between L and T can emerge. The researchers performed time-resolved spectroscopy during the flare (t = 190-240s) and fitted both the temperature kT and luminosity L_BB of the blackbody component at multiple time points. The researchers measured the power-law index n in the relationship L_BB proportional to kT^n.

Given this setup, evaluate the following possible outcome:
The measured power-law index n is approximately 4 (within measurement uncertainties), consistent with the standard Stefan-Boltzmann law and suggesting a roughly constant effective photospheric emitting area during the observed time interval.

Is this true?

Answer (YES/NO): NO